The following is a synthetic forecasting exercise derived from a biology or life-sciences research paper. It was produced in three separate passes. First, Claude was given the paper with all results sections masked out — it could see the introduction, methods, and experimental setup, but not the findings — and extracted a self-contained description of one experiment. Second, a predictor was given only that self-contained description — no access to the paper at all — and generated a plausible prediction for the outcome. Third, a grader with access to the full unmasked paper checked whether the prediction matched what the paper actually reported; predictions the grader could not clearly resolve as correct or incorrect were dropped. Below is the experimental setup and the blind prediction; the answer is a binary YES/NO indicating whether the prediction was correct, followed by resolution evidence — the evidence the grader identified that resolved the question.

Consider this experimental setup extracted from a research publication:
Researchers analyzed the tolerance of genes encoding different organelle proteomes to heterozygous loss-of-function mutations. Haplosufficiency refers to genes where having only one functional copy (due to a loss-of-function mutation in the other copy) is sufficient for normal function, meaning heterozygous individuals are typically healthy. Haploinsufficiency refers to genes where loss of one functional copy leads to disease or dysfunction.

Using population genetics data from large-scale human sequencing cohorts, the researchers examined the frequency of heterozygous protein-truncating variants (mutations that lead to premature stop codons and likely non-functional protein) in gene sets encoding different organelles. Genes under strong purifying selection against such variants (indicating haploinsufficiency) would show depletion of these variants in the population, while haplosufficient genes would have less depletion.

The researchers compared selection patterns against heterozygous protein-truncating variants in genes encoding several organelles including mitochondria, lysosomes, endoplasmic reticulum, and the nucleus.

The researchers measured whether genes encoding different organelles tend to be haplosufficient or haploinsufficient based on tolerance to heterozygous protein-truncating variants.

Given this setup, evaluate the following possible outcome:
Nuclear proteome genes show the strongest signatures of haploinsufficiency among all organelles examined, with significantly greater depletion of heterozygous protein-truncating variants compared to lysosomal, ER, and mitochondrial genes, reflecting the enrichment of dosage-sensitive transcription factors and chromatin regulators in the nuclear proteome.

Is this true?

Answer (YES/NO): YES